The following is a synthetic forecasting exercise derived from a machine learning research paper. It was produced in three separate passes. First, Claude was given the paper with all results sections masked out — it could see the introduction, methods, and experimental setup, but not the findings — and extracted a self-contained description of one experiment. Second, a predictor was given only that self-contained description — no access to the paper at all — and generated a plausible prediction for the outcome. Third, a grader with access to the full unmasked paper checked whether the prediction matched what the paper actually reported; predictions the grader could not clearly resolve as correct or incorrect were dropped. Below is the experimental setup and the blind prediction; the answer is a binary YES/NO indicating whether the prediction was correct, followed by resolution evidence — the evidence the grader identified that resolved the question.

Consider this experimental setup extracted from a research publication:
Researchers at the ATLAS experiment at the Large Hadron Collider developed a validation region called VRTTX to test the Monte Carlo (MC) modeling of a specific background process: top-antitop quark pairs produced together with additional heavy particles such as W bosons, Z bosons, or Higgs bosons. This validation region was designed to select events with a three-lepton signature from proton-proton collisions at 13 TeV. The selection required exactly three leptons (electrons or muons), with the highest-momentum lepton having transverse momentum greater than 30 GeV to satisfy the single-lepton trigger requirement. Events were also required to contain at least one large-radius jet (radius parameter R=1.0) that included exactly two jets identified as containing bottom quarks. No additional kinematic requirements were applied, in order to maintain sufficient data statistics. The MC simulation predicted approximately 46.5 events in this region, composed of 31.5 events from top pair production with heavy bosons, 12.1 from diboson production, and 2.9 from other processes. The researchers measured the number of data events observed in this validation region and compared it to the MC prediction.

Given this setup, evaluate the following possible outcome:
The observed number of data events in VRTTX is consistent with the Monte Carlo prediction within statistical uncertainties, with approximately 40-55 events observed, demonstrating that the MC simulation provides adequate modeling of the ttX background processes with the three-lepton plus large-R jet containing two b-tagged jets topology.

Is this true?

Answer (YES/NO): NO